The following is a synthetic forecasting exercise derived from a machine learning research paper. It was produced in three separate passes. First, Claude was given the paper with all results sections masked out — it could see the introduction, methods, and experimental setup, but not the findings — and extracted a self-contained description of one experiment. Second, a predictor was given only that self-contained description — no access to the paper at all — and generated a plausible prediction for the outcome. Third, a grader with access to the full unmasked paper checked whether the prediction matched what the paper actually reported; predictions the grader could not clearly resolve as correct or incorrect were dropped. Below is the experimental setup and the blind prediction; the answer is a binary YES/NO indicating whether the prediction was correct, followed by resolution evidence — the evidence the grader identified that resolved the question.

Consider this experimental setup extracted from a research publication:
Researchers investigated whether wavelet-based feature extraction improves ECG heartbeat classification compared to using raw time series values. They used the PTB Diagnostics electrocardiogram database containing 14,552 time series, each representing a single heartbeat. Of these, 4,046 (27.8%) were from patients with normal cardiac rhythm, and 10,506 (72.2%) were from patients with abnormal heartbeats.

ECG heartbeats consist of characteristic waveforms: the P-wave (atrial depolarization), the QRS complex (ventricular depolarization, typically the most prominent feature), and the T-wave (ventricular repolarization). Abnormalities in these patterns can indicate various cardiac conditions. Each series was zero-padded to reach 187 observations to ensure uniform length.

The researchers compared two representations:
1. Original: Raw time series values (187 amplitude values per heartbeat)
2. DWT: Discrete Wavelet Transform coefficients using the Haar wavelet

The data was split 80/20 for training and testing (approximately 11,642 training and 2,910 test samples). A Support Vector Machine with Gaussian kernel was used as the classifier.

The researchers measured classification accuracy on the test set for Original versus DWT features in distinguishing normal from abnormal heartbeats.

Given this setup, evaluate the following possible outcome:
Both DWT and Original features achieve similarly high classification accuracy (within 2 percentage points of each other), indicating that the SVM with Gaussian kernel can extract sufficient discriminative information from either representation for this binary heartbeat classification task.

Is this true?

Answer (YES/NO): YES